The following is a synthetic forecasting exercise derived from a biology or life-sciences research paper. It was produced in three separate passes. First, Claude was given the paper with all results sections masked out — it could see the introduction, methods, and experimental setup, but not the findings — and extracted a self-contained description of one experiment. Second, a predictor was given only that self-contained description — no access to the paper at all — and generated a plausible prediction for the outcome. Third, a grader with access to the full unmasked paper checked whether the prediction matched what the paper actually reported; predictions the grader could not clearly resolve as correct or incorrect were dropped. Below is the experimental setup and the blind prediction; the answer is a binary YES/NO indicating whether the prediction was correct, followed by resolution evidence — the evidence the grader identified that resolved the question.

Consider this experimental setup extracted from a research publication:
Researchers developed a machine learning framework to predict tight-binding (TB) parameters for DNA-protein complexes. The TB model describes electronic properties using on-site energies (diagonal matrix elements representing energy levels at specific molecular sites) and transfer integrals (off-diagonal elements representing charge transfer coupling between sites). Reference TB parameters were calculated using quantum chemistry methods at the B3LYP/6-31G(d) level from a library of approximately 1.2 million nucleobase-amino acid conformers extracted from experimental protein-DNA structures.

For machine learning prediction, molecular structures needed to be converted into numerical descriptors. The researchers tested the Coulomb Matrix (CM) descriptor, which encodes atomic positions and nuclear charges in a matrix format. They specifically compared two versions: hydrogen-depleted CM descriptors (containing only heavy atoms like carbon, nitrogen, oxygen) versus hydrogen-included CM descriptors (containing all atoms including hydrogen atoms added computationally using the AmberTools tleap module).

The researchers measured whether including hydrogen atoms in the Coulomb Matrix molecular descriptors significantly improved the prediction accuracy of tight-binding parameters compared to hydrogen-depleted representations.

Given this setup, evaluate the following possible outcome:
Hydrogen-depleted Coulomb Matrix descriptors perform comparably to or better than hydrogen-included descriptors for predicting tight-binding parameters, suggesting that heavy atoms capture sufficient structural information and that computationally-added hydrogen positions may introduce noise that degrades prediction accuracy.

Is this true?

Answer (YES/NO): NO